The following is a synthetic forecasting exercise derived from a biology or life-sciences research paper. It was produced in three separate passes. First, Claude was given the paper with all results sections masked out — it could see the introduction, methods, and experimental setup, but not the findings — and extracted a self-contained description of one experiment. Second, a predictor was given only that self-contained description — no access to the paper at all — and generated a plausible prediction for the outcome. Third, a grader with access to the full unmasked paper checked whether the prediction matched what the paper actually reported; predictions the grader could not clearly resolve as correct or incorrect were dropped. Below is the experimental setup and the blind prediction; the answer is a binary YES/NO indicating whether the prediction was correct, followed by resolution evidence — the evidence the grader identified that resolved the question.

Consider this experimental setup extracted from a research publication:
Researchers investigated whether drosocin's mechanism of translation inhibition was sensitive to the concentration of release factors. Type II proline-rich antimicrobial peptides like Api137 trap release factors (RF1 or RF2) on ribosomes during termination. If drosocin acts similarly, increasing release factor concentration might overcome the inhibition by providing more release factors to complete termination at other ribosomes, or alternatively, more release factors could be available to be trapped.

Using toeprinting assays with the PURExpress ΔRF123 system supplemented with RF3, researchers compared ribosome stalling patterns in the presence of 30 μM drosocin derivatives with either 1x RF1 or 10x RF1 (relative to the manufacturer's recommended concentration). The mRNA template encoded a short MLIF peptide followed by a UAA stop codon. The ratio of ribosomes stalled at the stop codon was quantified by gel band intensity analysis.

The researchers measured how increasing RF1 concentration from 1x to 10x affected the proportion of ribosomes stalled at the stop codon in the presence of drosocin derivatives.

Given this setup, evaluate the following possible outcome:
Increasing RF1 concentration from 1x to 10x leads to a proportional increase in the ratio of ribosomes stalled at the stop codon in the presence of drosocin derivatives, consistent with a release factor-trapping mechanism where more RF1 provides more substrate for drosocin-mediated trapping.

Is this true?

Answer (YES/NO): YES